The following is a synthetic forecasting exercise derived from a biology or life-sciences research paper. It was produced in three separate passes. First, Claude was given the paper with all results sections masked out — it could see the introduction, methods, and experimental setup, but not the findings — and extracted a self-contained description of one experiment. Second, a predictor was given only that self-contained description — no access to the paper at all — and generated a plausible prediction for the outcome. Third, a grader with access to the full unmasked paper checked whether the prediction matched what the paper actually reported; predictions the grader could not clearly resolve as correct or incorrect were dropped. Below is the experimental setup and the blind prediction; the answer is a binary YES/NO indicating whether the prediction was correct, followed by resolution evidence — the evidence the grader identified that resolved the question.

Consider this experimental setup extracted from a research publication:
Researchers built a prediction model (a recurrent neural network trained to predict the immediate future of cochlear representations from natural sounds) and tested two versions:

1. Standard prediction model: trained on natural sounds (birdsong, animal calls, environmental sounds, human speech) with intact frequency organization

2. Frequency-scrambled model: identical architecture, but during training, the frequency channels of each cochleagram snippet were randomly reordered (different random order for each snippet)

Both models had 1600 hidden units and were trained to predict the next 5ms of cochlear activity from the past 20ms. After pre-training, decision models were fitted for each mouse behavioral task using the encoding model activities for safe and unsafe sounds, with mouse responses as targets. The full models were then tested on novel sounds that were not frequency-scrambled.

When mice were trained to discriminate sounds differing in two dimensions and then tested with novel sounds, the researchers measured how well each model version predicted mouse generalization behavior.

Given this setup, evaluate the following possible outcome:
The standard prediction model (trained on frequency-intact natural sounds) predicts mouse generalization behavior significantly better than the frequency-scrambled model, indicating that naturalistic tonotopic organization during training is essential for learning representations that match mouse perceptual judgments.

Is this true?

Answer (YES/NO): YES